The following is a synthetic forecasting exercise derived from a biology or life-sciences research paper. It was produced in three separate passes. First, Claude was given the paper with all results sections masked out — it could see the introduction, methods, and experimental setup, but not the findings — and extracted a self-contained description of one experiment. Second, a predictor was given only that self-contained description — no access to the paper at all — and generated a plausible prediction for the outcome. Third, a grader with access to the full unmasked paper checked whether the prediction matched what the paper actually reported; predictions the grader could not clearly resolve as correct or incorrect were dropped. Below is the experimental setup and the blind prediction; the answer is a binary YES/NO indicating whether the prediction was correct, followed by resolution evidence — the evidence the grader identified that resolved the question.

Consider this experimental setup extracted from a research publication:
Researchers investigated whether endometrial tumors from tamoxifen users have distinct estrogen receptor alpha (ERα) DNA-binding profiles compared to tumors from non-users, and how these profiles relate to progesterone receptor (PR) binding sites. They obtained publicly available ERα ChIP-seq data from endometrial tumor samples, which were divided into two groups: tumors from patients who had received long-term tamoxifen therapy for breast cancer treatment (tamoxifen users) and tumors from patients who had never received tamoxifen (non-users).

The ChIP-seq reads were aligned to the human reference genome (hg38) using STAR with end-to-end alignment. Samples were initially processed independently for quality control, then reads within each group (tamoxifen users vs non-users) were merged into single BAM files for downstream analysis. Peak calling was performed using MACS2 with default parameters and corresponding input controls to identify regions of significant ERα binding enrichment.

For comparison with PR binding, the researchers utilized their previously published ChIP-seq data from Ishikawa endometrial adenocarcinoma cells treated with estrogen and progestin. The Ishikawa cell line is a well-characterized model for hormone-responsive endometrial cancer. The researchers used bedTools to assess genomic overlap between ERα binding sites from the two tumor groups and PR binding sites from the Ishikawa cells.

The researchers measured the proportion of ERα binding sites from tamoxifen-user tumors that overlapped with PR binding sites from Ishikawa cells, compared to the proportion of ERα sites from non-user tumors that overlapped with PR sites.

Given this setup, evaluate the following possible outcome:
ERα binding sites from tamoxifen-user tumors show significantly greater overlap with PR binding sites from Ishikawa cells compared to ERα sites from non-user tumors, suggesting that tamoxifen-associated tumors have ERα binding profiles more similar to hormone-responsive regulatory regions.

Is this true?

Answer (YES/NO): NO